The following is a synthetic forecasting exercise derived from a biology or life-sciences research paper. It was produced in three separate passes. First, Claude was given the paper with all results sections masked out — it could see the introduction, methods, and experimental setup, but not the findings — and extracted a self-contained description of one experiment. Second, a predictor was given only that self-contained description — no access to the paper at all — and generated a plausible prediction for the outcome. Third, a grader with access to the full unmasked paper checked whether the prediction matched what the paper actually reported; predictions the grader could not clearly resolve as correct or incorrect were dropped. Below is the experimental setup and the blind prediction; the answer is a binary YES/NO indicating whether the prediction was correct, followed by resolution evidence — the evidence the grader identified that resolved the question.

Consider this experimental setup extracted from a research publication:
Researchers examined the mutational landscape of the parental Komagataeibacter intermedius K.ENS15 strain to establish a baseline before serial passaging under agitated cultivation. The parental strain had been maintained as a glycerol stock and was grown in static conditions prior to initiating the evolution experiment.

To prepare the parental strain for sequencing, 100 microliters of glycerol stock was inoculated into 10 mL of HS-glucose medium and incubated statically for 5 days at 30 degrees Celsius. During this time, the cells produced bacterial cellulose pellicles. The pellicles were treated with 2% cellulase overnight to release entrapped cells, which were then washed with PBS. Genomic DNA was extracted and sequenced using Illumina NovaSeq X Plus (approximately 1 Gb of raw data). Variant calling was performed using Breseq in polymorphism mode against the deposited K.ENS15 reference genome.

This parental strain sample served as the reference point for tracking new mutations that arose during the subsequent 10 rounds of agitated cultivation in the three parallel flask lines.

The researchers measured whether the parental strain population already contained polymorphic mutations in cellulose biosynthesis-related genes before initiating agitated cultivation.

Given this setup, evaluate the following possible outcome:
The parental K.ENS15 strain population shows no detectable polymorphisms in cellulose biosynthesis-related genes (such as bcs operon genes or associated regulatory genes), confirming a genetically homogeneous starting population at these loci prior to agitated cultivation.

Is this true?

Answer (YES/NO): NO